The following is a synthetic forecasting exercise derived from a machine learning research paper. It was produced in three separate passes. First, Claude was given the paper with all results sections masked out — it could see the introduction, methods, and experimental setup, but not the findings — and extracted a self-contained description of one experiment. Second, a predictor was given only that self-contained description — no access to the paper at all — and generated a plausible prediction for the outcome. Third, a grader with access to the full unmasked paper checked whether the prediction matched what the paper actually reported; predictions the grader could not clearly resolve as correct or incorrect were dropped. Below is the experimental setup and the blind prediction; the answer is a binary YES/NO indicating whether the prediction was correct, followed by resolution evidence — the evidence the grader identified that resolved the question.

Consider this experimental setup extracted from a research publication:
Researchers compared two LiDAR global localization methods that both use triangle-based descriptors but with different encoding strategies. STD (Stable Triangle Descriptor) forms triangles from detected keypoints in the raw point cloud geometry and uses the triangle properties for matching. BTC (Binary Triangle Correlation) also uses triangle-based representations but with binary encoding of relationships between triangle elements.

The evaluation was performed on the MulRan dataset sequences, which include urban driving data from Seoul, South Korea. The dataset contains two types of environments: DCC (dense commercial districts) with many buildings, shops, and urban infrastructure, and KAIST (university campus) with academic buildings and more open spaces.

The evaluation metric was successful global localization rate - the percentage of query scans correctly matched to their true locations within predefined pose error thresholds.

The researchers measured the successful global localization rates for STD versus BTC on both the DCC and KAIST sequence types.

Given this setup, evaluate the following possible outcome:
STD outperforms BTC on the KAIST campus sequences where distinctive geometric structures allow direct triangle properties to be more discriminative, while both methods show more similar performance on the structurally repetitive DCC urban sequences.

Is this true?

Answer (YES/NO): NO